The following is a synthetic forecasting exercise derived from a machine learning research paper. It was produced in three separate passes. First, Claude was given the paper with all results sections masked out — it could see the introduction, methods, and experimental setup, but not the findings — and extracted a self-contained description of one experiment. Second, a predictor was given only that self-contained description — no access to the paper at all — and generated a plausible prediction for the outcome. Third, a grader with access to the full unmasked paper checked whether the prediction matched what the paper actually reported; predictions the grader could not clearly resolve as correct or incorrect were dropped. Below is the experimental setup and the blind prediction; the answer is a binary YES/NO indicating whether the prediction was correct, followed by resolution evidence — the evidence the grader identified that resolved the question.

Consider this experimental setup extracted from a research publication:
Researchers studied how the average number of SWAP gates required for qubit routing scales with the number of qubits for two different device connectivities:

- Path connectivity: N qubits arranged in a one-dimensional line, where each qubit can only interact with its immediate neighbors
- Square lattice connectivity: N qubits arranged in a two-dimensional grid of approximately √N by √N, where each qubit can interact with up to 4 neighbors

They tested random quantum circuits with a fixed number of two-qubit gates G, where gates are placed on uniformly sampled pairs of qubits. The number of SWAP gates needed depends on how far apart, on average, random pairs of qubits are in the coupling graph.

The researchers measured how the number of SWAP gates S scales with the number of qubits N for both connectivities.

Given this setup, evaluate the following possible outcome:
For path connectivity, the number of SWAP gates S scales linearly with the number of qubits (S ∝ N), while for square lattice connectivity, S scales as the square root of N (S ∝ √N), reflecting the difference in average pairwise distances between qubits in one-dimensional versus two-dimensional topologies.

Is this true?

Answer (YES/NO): YES